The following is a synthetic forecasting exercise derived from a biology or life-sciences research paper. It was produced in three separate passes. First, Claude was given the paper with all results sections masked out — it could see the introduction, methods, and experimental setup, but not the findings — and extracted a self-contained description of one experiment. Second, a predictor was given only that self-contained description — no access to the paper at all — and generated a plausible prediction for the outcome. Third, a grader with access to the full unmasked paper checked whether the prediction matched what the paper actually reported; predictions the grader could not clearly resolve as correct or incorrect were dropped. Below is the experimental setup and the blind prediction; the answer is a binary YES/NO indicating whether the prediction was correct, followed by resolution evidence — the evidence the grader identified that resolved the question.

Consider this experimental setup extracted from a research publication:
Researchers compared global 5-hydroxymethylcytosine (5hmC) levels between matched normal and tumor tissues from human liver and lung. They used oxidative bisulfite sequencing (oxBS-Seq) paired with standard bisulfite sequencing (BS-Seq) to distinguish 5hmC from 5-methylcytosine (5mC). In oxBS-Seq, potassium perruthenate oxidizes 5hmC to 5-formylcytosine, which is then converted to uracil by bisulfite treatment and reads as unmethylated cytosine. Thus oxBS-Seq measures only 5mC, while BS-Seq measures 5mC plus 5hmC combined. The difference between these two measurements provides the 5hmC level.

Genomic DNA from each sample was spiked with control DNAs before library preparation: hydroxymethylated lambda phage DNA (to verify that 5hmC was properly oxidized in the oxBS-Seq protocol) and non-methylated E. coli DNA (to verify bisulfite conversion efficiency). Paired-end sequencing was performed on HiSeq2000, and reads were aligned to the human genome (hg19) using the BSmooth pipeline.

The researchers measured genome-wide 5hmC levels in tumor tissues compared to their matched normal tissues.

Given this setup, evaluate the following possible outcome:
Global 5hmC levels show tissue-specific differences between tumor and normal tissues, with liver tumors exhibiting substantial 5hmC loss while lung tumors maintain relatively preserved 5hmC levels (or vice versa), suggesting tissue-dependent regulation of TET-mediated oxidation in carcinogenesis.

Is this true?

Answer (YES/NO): NO